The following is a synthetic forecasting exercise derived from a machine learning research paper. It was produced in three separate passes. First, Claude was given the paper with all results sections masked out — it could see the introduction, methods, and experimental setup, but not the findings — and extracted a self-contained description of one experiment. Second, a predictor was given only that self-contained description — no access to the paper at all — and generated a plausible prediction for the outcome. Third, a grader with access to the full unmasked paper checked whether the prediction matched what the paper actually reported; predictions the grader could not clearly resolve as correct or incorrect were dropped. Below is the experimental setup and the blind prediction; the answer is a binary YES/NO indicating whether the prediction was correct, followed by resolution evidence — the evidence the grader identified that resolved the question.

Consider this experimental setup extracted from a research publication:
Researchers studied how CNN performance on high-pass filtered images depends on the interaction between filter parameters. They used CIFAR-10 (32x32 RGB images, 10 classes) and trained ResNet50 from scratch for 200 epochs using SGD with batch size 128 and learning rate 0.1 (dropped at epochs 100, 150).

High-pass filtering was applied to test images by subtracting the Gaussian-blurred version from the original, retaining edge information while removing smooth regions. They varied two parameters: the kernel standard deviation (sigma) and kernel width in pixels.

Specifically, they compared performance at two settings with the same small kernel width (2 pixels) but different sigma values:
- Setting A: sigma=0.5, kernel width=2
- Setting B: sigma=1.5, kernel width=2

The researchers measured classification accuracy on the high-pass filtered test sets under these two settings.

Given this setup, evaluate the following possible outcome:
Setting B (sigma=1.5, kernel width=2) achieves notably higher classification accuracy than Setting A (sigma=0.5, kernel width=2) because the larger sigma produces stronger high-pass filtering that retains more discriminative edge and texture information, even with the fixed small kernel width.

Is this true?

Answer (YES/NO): YES